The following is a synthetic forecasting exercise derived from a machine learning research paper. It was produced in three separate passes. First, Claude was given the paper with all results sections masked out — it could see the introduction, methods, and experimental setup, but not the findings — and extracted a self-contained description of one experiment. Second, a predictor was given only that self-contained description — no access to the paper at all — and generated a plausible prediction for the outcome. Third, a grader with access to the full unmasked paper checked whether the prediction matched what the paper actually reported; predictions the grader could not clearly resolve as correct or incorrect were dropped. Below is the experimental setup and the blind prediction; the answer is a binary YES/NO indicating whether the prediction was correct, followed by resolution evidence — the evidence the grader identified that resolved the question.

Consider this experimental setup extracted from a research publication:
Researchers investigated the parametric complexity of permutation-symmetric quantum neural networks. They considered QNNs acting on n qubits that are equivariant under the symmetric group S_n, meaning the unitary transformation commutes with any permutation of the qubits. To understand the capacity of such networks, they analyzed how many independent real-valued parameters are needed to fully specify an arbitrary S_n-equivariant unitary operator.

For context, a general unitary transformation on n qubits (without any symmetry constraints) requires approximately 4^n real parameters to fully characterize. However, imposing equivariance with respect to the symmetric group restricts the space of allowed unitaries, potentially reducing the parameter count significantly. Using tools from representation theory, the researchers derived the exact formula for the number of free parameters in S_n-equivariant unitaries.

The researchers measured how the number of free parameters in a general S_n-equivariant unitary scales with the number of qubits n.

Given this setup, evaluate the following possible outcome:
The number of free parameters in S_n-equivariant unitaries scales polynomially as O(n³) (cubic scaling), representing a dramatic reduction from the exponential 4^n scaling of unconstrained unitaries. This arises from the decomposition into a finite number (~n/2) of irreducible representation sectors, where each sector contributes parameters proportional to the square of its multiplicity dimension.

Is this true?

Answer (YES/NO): YES